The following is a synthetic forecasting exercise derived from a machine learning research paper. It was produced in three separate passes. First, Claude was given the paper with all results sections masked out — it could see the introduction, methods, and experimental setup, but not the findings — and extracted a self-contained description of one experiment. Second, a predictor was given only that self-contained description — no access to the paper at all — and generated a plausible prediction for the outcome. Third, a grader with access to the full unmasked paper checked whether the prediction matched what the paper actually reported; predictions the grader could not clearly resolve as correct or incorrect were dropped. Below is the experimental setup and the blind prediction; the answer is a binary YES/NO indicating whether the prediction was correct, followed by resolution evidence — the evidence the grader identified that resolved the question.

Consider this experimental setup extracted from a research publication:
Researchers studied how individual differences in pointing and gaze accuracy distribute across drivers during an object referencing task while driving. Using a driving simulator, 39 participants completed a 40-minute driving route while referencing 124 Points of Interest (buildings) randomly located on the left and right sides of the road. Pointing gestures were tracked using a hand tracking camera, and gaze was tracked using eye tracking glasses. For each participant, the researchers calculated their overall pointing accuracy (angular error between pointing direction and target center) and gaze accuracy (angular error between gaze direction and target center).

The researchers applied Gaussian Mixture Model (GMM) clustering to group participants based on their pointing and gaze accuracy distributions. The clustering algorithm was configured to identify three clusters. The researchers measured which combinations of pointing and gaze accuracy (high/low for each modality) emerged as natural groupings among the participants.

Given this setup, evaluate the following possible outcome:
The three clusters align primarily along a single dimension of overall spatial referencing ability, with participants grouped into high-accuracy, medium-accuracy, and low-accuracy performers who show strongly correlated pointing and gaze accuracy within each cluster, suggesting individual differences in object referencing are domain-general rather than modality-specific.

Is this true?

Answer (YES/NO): NO